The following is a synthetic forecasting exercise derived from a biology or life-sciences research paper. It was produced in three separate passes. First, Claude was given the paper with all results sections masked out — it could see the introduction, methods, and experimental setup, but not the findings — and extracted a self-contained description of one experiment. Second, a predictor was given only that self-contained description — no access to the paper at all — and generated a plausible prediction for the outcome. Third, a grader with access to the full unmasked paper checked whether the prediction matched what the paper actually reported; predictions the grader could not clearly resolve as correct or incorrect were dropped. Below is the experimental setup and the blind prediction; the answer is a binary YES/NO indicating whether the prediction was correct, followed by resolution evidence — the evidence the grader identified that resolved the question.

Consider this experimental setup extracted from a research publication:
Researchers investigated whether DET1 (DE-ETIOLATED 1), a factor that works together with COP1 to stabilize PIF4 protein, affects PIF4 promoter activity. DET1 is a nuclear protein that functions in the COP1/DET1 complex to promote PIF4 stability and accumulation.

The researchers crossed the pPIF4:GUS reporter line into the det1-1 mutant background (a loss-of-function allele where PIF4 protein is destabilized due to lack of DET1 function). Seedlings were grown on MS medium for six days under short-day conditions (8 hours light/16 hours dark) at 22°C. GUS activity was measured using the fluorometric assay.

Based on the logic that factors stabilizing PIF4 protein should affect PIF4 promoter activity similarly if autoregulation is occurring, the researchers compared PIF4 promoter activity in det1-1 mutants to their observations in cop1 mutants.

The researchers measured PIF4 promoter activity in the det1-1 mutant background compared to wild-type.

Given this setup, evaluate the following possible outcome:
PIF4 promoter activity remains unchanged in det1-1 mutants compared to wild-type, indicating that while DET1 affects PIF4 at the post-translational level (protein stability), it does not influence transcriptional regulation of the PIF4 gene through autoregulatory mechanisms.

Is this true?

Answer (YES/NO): NO